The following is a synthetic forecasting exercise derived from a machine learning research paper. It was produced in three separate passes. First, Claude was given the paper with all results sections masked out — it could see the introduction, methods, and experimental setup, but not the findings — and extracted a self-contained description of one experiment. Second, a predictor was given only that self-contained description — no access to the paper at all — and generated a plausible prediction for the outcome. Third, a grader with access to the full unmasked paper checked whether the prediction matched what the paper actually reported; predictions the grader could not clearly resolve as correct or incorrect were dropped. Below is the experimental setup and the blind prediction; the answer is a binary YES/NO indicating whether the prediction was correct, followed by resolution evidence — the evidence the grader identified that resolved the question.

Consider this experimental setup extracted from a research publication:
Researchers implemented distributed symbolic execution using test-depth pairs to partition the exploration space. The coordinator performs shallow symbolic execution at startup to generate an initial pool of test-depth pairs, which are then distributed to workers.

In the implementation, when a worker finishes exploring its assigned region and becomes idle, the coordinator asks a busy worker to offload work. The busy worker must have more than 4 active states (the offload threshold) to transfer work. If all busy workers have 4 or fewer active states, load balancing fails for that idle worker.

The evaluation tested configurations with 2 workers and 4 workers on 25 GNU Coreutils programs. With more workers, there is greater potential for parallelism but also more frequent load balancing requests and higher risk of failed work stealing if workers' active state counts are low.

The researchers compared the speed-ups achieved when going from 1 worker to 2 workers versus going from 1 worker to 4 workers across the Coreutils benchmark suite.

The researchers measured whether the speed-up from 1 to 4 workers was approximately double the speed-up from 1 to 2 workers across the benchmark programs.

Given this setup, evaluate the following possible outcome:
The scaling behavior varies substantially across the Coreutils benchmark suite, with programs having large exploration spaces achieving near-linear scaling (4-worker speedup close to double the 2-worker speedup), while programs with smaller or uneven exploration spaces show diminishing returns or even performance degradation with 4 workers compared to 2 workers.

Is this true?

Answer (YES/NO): NO